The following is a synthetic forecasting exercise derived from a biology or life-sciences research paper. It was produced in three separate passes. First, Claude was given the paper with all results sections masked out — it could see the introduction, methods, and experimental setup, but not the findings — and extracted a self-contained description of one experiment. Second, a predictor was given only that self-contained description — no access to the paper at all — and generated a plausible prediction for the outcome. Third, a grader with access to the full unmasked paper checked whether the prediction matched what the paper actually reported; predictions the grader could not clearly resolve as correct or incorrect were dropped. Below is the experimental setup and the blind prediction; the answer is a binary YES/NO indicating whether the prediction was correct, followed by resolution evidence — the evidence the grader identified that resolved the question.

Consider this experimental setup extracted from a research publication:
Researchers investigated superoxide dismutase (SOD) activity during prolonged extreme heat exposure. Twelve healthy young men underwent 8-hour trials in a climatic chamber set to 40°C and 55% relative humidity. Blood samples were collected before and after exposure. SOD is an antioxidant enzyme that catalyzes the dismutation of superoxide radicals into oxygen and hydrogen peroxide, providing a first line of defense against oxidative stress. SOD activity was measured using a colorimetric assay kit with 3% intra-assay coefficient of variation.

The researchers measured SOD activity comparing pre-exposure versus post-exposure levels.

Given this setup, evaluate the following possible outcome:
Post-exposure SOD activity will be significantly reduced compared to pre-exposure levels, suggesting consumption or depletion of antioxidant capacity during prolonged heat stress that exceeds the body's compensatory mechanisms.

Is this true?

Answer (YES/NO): NO